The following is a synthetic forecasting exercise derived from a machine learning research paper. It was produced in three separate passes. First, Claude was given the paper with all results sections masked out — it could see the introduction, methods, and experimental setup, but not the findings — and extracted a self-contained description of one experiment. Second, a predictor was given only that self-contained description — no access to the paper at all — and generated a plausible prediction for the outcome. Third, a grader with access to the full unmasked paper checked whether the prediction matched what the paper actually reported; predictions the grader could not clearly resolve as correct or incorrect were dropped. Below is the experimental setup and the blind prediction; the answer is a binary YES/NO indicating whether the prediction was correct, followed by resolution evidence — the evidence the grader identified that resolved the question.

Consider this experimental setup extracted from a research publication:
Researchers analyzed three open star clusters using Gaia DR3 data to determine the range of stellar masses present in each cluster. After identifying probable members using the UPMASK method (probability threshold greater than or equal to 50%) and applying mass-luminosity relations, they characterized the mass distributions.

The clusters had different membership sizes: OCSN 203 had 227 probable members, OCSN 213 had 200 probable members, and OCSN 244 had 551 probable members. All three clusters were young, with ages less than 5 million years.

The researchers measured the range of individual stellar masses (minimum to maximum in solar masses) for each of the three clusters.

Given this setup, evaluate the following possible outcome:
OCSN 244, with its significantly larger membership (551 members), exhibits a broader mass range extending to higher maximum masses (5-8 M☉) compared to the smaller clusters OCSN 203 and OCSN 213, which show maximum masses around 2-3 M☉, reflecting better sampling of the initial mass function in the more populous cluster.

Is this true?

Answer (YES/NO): NO